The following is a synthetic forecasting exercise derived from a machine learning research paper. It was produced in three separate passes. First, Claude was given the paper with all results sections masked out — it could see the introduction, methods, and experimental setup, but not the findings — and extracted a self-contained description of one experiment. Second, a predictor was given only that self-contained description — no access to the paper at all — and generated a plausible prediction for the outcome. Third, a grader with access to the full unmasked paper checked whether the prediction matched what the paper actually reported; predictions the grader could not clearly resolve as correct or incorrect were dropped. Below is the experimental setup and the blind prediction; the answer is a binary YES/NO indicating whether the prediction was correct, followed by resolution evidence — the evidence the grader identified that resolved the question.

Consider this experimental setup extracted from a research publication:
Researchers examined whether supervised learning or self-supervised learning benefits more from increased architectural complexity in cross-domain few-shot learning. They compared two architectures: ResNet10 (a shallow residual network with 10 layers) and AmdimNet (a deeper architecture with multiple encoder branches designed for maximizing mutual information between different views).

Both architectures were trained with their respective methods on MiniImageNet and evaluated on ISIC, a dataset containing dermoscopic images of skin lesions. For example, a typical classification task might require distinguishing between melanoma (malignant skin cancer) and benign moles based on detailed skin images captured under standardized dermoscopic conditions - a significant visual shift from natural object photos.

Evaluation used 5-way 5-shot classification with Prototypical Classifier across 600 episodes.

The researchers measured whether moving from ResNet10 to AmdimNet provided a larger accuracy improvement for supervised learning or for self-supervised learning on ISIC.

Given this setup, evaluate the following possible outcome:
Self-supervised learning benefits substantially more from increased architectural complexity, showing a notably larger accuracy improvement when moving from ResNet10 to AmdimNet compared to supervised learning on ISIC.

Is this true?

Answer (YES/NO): YES